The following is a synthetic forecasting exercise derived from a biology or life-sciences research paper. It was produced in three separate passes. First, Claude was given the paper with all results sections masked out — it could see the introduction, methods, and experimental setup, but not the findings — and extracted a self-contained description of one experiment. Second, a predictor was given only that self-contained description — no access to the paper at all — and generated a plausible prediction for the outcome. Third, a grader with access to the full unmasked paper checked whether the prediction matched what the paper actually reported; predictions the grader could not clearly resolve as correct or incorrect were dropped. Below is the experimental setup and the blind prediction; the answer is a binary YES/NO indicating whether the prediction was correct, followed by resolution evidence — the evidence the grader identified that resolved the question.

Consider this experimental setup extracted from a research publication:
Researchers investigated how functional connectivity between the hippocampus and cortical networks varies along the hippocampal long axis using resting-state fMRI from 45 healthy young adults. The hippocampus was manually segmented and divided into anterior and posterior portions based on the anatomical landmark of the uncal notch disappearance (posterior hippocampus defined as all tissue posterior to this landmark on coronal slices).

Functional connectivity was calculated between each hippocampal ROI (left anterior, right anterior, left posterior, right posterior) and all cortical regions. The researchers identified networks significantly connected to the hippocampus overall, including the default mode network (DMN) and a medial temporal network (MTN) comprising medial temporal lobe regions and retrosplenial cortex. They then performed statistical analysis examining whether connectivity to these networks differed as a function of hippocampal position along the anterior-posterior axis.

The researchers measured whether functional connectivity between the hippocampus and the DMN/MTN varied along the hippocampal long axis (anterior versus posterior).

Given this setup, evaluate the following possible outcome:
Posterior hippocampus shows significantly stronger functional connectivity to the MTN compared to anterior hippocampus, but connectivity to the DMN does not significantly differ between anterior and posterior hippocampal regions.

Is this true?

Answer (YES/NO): NO